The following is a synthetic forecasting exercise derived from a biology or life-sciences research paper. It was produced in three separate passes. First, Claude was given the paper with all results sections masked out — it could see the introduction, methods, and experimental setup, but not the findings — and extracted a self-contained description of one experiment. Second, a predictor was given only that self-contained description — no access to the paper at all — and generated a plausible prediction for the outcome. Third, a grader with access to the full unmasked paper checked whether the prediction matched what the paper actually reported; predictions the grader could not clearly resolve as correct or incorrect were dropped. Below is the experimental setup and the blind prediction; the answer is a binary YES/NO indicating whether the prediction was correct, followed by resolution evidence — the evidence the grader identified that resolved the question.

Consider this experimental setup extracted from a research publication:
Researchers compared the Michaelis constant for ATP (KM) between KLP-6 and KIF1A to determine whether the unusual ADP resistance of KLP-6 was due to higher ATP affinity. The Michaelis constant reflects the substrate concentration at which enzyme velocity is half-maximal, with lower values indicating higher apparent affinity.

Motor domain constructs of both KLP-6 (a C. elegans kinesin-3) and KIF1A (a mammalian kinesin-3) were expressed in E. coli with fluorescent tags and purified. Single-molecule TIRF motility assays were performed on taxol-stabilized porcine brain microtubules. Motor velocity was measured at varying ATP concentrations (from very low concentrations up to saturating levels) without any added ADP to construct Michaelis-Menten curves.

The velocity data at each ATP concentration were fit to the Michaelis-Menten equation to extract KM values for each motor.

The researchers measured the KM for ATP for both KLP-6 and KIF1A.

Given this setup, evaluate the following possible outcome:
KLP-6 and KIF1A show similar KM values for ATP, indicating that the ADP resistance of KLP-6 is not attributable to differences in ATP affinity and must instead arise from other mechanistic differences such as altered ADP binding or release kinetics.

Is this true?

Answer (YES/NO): NO